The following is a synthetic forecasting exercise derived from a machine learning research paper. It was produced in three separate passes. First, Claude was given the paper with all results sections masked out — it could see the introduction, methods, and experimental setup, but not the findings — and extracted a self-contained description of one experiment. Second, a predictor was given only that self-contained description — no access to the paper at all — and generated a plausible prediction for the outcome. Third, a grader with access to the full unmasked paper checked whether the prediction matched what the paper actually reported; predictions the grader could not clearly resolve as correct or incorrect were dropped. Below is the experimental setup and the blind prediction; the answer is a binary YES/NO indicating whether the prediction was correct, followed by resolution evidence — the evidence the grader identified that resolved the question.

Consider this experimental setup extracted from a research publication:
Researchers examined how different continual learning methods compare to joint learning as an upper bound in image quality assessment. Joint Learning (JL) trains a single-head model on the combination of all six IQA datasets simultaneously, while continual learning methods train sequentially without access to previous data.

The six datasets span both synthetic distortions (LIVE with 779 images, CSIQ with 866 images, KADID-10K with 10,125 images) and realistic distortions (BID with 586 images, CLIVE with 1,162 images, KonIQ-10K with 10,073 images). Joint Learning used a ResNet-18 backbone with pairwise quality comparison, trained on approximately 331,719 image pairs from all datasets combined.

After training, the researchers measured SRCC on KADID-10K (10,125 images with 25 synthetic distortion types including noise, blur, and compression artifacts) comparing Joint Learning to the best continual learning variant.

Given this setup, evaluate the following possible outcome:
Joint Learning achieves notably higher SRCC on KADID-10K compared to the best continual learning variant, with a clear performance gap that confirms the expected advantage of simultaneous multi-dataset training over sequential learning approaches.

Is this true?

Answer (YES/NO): YES